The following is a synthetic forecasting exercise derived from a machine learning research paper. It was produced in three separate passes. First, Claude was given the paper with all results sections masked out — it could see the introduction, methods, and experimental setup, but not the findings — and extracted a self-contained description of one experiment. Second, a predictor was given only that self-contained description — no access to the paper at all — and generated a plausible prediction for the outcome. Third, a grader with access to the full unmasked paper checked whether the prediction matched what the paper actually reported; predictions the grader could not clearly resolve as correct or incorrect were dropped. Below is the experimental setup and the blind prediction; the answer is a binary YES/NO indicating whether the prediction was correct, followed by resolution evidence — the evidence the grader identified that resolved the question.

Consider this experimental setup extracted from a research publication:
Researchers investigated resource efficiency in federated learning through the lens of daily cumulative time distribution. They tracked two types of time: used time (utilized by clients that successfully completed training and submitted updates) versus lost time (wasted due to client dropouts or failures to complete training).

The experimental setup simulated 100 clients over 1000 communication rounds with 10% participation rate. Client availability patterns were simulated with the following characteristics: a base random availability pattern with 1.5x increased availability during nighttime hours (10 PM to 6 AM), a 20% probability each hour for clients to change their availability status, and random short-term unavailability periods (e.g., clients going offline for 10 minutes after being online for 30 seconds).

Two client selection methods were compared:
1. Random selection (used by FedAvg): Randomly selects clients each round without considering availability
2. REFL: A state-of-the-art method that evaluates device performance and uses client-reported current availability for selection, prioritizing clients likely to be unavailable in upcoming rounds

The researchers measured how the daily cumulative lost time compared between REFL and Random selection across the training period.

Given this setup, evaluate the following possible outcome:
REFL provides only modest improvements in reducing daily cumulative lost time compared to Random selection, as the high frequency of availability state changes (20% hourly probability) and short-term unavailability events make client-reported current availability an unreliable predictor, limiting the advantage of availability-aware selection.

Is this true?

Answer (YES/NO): NO